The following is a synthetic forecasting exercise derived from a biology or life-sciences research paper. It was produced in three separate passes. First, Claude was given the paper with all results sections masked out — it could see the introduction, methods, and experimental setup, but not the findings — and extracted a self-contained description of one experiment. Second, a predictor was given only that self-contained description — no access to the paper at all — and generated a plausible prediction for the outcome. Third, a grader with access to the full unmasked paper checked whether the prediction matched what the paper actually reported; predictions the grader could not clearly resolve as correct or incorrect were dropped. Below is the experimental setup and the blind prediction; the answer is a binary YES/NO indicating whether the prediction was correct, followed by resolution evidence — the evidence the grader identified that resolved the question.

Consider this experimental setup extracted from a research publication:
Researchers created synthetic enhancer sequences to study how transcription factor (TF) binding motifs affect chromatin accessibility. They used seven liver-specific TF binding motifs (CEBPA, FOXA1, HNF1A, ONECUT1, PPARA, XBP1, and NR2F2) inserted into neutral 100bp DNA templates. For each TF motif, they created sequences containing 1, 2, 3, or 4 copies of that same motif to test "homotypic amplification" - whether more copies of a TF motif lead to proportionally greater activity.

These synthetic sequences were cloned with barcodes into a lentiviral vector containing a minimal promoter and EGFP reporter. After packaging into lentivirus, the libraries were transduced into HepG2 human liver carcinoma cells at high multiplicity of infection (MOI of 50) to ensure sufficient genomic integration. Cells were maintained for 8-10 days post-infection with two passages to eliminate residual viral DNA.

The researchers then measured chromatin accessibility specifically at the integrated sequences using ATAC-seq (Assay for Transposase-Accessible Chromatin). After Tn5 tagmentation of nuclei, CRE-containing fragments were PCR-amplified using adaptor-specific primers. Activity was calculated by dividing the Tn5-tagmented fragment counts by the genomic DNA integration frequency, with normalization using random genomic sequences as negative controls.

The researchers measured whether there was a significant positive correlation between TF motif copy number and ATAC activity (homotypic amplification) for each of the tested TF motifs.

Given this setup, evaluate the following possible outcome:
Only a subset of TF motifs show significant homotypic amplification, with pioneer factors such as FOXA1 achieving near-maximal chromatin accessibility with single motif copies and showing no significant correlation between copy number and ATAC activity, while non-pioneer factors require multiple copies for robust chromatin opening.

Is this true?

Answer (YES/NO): NO